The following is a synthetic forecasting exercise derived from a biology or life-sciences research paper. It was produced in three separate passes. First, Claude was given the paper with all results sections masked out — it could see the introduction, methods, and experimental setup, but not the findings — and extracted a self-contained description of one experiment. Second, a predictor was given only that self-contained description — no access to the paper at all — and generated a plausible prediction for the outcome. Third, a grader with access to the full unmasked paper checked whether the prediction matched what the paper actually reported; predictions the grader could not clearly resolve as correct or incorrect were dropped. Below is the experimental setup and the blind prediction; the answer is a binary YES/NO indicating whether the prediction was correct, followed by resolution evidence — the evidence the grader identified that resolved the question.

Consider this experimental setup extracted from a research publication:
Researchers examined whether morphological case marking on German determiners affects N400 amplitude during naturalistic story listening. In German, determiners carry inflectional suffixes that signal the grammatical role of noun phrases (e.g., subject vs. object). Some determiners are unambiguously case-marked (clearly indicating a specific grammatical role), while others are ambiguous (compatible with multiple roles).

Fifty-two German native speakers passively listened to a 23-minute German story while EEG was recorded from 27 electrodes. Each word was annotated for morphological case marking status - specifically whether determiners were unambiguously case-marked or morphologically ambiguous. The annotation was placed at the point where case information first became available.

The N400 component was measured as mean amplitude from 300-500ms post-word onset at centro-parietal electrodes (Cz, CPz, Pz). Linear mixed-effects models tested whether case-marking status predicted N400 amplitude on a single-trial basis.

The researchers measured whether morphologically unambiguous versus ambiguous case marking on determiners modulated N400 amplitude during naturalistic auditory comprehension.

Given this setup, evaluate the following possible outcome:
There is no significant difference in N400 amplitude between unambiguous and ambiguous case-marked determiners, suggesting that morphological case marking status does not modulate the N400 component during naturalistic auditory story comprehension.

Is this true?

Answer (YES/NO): NO